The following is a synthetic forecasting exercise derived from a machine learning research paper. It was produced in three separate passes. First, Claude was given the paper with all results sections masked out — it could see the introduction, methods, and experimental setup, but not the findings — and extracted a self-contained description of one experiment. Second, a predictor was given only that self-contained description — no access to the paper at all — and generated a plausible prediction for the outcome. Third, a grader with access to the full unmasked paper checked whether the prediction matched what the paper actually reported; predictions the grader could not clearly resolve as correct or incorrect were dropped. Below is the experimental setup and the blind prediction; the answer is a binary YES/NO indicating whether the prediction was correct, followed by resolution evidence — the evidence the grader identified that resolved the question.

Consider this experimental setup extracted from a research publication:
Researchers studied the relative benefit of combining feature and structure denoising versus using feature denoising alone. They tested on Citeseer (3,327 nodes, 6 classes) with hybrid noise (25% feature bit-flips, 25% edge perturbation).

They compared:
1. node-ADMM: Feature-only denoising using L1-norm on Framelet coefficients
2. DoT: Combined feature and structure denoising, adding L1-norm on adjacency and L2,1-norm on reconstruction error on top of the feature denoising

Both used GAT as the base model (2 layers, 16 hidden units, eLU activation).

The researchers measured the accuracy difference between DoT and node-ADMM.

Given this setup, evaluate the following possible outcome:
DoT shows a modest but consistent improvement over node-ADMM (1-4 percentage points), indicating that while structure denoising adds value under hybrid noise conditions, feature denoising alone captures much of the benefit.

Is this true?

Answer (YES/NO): NO